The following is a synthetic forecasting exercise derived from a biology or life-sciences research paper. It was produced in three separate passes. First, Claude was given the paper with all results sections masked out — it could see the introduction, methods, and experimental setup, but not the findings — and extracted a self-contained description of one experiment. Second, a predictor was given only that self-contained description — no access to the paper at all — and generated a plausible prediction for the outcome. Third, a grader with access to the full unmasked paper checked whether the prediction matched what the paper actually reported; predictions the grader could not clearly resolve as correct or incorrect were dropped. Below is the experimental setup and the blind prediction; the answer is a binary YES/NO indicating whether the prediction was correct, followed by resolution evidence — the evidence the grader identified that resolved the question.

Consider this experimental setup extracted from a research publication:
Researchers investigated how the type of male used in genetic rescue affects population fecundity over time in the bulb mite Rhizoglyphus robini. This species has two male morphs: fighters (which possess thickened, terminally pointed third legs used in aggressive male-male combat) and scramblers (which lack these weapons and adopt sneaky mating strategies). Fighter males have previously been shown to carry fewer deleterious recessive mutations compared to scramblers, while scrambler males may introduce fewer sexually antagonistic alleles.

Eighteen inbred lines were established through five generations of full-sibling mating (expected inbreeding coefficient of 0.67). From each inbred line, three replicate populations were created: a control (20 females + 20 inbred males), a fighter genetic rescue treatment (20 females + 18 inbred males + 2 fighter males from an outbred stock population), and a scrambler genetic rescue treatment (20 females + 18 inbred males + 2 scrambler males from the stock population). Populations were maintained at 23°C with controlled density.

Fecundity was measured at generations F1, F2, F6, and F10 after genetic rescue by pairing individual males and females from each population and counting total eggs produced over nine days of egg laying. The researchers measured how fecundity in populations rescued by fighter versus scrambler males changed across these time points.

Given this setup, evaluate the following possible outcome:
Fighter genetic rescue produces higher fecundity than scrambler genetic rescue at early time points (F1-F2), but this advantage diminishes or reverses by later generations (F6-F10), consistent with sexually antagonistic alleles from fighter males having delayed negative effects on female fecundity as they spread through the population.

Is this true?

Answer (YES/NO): NO